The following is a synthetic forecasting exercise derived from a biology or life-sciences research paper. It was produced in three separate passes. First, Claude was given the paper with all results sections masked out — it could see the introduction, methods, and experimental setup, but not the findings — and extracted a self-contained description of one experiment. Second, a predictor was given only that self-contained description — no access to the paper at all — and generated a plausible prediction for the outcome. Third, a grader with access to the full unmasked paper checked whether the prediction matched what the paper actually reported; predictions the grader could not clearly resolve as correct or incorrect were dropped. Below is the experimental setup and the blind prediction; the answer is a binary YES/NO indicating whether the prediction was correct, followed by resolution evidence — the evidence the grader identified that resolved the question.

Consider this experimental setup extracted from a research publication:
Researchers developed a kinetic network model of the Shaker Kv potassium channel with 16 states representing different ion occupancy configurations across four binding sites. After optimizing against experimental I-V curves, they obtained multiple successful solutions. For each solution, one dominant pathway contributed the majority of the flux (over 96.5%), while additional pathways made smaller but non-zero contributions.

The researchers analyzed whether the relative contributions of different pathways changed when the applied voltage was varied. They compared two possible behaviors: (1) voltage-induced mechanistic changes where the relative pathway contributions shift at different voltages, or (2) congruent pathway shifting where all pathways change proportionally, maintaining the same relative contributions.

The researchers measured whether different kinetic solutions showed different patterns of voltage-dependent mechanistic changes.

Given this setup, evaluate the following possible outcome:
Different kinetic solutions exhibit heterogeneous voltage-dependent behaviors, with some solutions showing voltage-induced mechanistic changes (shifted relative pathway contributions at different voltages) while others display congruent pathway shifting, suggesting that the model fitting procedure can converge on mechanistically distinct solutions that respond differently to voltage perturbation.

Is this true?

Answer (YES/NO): YES